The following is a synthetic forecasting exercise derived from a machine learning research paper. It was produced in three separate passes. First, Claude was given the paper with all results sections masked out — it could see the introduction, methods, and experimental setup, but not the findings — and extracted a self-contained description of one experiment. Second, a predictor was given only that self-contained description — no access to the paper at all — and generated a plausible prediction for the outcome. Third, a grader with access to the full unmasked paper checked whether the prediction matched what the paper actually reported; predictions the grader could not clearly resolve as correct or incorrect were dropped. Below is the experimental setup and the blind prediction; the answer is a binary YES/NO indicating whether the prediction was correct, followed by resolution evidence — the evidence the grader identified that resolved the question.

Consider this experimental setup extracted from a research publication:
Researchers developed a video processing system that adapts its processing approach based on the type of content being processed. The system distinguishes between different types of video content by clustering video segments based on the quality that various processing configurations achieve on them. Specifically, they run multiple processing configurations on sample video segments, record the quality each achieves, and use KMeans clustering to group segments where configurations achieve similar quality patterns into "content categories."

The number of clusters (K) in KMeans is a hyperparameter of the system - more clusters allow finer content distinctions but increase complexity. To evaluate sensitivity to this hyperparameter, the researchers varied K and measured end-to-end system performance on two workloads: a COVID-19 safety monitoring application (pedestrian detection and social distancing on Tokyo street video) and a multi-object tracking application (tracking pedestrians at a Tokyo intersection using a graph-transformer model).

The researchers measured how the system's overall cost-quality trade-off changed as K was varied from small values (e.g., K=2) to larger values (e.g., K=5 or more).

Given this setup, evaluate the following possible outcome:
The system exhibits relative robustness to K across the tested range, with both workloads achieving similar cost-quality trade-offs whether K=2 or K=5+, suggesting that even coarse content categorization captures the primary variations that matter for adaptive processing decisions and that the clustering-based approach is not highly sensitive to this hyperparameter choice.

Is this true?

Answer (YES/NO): NO